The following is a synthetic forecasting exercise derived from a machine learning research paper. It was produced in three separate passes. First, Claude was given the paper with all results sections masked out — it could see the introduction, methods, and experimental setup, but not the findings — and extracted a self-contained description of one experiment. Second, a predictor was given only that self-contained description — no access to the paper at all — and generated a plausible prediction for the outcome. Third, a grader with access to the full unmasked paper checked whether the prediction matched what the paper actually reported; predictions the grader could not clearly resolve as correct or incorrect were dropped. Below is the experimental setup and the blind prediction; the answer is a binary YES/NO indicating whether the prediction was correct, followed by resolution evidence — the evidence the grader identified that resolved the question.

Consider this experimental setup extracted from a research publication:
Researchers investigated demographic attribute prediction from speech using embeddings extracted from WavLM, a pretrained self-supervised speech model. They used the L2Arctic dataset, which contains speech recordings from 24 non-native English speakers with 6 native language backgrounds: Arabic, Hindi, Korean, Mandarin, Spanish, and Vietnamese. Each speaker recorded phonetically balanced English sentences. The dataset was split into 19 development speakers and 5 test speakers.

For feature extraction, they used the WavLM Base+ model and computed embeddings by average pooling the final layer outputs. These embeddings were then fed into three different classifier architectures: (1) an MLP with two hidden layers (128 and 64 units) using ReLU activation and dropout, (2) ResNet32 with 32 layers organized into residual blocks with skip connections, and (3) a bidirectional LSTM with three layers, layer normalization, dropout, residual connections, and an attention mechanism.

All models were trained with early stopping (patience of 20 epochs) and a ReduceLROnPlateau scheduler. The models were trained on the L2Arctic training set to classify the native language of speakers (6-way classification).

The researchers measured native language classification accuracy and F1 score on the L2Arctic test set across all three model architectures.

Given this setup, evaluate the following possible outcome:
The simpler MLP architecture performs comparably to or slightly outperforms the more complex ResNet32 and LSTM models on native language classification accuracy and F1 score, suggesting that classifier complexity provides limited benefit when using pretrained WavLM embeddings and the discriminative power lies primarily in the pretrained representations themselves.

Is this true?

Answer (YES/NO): NO